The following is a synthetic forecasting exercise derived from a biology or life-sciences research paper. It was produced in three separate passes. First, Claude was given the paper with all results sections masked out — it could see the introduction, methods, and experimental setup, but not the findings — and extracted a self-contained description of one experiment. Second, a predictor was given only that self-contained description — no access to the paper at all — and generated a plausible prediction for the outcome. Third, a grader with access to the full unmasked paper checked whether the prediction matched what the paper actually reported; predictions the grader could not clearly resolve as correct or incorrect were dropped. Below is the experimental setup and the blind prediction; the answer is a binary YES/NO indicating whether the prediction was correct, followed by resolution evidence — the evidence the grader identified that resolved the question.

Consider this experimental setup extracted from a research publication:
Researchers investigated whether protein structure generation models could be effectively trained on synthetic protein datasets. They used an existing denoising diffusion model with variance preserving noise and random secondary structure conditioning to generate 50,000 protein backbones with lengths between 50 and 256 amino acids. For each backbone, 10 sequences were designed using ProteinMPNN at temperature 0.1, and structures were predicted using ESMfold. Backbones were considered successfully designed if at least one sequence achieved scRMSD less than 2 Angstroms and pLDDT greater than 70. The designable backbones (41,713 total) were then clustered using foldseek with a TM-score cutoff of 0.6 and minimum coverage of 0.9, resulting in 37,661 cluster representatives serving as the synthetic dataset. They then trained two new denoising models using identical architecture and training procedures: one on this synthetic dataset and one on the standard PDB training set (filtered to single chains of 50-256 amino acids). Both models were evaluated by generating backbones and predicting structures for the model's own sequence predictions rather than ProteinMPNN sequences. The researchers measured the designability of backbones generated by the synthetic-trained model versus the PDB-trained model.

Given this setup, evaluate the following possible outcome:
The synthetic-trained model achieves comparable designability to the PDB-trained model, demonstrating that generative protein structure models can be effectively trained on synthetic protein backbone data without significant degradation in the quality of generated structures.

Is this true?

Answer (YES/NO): NO